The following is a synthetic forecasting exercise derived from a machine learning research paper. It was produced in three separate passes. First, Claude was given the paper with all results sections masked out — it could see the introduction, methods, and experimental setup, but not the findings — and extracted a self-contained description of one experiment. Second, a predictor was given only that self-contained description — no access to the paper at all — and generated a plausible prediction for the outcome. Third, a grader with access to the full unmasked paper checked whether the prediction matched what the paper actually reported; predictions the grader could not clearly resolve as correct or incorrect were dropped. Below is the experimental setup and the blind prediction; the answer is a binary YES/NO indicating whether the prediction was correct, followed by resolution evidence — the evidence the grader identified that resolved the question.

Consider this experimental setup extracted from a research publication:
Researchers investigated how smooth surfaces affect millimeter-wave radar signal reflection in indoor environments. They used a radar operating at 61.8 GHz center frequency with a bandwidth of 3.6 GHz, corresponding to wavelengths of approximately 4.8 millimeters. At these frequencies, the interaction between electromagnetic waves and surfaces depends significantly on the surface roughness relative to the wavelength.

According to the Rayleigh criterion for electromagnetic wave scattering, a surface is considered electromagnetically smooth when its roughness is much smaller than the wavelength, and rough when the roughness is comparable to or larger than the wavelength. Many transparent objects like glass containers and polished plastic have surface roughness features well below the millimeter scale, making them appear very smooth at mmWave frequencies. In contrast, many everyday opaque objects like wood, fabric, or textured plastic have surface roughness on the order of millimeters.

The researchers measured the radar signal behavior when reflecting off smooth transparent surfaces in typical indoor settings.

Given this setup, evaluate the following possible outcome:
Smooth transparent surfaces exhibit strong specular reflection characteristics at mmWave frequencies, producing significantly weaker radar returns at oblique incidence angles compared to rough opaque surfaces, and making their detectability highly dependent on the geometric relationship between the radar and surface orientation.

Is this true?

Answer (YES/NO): NO